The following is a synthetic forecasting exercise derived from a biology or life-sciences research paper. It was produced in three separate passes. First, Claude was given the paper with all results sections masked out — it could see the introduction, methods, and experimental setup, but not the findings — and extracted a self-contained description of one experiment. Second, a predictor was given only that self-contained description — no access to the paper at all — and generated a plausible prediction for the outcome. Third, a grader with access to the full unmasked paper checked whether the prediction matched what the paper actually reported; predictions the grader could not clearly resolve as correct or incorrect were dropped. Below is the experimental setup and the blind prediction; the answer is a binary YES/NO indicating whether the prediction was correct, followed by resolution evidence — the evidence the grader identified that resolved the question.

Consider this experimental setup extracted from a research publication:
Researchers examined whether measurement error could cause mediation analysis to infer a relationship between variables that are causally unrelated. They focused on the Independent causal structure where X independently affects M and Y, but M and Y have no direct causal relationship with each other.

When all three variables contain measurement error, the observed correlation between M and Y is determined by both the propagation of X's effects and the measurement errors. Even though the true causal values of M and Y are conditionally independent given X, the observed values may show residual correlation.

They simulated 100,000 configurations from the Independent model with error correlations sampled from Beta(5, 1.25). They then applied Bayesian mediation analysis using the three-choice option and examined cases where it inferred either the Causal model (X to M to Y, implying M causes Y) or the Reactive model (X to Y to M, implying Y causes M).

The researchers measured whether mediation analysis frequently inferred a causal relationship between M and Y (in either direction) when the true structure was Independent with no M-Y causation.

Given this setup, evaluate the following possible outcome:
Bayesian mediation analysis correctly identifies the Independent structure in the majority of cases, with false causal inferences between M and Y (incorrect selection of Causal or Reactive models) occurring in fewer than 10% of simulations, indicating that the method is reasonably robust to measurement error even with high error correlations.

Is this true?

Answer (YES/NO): NO